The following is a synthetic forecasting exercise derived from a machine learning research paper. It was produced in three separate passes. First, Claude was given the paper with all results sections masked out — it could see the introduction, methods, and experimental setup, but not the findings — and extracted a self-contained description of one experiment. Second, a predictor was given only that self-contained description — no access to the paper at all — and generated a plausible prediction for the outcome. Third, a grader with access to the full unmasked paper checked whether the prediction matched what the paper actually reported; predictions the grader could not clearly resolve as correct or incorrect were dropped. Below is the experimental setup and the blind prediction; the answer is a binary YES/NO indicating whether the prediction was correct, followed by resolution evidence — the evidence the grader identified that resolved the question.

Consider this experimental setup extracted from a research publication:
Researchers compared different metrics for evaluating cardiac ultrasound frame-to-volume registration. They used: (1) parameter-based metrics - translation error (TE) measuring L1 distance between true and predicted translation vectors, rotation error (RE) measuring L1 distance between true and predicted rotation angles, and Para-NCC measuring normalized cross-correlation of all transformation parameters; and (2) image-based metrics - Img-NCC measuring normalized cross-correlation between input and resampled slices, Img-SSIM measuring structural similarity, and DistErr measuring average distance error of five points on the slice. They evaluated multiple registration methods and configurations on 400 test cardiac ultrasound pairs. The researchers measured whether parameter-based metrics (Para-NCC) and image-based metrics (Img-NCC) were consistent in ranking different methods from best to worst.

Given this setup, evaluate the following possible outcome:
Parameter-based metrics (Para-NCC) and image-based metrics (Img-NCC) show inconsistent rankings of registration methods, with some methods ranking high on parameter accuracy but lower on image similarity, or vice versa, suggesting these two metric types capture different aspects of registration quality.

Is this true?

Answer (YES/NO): NO